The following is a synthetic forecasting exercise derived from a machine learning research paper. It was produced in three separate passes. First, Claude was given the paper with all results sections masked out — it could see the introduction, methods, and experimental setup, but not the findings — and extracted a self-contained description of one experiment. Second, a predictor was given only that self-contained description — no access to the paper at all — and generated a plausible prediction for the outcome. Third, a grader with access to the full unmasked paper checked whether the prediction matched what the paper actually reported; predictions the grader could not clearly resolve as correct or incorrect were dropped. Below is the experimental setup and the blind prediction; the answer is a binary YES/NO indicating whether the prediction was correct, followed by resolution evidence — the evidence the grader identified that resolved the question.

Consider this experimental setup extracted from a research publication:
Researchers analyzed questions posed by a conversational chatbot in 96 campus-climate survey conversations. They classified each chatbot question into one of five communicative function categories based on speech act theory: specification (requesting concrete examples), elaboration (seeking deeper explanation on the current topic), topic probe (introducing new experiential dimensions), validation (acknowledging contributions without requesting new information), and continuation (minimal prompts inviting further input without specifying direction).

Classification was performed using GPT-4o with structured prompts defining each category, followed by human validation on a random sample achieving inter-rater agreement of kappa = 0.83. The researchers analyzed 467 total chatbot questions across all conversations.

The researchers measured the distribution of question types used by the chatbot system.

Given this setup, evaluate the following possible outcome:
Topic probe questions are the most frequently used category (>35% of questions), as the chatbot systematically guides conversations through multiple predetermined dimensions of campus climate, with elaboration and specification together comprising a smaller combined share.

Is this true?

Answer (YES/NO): NO